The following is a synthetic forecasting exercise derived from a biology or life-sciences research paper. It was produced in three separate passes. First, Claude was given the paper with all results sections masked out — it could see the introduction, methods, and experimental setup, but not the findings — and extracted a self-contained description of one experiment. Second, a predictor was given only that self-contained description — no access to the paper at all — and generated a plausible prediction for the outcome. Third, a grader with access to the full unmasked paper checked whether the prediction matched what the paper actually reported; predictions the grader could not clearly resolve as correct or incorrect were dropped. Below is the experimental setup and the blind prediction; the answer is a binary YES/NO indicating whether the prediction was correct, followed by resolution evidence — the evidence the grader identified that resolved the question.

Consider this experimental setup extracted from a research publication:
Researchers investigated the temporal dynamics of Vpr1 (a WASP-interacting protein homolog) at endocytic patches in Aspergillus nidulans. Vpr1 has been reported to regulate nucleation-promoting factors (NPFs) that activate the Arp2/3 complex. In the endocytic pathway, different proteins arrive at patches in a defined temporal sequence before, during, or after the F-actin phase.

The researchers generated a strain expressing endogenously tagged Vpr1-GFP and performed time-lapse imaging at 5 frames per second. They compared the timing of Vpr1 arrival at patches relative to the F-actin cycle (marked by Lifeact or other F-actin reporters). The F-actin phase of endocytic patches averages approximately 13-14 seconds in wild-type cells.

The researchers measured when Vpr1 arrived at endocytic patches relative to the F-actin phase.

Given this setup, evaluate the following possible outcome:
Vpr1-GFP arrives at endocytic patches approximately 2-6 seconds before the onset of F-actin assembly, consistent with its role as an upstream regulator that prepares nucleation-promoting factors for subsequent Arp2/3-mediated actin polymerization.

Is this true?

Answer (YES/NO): NO